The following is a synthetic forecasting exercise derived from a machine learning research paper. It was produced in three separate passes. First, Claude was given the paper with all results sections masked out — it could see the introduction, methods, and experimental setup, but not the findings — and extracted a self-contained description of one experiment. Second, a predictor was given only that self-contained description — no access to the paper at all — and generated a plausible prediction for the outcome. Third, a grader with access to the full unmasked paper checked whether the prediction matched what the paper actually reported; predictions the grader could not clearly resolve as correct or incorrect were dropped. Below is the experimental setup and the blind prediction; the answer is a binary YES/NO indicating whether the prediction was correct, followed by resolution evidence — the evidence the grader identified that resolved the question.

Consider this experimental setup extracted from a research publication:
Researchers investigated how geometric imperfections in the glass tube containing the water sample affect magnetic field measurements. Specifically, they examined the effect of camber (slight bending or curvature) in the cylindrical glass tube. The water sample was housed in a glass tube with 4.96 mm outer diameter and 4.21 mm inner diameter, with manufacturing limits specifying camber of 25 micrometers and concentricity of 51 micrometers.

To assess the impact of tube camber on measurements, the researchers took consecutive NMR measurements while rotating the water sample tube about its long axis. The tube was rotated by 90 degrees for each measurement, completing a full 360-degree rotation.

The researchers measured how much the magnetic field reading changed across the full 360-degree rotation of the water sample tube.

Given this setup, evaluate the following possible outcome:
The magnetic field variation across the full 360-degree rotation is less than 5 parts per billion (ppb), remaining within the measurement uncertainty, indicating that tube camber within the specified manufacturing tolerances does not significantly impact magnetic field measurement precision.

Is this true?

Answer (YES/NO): YES